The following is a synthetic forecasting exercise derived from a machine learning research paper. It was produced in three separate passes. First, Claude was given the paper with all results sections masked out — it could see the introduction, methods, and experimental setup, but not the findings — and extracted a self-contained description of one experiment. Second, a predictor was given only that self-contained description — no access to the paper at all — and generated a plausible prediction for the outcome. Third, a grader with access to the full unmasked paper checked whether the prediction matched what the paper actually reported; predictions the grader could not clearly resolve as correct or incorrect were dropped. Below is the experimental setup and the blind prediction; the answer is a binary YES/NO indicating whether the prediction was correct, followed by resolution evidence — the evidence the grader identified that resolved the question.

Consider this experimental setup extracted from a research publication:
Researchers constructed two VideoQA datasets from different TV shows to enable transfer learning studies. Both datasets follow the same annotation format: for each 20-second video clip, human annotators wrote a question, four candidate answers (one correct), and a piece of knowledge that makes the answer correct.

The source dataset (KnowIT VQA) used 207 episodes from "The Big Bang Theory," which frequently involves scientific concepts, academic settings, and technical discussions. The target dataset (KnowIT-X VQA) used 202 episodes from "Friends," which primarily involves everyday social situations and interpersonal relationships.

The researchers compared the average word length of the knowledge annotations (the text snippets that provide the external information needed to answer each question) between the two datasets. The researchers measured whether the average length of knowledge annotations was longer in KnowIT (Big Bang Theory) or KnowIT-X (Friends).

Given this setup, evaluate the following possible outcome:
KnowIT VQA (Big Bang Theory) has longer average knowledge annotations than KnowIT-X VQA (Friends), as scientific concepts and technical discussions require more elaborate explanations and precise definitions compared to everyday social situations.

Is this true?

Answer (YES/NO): NO